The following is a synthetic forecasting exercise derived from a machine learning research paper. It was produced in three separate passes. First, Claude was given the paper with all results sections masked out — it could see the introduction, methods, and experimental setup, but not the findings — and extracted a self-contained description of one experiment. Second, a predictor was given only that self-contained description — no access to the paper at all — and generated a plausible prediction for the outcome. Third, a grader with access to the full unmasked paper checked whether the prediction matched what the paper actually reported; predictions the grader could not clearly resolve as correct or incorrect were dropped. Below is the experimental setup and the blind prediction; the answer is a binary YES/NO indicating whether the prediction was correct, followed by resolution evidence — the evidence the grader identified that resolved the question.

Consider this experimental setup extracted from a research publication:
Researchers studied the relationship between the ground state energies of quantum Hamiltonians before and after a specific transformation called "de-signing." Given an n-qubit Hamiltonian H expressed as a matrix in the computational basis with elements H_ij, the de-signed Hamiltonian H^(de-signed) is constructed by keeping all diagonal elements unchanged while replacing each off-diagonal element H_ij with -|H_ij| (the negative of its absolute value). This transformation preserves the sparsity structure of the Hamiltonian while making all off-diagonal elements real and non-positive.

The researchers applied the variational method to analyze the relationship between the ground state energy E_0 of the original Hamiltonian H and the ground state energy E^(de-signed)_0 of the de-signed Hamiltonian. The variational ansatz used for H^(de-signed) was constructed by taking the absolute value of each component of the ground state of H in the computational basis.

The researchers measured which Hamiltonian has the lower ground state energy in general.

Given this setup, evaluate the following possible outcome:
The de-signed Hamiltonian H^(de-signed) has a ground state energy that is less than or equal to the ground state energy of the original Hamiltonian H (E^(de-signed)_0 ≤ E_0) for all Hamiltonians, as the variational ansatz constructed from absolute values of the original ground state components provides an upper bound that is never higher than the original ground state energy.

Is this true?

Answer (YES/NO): YES